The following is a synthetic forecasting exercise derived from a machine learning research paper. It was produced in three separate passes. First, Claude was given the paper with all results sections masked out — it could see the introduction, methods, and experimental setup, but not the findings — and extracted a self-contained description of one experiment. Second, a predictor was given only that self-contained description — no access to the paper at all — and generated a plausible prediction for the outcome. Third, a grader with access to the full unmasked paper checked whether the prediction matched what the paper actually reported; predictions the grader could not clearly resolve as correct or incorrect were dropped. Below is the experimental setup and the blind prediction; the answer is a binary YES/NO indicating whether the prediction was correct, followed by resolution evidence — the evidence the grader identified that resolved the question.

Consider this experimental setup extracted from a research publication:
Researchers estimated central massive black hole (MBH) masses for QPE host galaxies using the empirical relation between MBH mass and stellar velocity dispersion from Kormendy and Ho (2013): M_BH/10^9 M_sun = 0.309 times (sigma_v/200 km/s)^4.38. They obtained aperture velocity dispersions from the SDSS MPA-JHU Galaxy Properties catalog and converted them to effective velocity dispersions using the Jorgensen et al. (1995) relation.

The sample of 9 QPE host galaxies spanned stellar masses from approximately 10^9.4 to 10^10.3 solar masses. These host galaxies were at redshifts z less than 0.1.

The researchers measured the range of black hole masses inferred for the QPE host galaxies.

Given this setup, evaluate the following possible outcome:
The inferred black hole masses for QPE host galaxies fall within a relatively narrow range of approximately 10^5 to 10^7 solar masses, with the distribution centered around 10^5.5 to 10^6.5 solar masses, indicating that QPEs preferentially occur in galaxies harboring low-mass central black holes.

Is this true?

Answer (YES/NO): NO